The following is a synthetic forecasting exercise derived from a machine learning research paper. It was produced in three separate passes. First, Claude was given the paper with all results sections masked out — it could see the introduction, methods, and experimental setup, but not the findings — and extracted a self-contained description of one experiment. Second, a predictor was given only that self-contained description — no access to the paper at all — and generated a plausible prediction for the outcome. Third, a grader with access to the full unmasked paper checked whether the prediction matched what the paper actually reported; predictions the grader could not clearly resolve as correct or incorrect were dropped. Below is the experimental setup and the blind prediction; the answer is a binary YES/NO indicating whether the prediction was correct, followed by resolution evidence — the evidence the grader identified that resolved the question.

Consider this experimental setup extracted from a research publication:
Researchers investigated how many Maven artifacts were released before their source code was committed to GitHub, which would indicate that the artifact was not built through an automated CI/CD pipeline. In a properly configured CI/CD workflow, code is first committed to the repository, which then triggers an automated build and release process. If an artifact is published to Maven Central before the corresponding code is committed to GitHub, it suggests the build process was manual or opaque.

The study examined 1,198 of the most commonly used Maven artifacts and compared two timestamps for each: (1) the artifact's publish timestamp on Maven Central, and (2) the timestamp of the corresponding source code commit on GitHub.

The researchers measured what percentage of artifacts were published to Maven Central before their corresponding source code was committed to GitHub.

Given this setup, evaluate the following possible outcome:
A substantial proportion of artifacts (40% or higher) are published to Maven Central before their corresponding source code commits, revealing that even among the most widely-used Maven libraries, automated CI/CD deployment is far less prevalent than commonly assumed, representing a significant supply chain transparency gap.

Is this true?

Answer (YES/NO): NO